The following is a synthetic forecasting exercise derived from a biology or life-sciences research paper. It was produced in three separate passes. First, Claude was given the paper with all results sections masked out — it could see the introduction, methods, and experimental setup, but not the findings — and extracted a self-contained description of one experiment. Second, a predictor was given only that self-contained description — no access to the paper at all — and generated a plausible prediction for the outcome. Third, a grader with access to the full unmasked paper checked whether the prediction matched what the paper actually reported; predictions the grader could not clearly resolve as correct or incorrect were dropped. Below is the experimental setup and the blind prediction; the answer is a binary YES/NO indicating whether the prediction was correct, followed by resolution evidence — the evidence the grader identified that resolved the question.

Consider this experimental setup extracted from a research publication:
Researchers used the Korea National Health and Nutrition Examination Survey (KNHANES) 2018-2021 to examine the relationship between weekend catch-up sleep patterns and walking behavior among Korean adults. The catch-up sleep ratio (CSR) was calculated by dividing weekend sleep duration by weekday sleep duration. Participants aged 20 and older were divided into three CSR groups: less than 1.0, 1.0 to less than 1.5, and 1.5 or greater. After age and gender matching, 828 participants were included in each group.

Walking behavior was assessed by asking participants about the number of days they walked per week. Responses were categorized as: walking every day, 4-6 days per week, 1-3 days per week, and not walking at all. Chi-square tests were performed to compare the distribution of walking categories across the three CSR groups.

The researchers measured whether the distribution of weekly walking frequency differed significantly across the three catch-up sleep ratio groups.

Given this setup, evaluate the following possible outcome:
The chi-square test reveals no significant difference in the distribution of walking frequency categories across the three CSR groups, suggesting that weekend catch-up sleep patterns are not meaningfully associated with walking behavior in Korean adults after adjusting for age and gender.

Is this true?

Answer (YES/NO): NO